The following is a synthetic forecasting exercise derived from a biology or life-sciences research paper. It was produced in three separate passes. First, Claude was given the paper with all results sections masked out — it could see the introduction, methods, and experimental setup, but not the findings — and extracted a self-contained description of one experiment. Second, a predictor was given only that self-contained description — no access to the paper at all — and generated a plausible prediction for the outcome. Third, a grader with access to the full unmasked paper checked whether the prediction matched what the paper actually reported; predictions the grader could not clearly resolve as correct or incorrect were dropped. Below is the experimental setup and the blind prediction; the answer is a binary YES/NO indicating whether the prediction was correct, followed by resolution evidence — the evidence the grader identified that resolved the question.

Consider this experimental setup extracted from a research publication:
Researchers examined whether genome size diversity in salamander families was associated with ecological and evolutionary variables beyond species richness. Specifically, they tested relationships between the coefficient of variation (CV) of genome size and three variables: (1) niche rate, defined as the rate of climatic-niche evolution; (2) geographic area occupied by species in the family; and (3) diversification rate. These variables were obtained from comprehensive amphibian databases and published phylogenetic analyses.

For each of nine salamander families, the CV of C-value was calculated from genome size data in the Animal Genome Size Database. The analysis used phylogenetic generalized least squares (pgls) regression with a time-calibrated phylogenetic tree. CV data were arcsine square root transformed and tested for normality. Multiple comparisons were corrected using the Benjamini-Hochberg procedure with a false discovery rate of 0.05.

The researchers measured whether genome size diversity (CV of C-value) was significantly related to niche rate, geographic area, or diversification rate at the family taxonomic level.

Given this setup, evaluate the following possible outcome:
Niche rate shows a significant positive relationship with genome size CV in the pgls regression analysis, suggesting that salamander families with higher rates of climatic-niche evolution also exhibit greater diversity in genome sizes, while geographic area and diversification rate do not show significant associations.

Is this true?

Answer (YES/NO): NO